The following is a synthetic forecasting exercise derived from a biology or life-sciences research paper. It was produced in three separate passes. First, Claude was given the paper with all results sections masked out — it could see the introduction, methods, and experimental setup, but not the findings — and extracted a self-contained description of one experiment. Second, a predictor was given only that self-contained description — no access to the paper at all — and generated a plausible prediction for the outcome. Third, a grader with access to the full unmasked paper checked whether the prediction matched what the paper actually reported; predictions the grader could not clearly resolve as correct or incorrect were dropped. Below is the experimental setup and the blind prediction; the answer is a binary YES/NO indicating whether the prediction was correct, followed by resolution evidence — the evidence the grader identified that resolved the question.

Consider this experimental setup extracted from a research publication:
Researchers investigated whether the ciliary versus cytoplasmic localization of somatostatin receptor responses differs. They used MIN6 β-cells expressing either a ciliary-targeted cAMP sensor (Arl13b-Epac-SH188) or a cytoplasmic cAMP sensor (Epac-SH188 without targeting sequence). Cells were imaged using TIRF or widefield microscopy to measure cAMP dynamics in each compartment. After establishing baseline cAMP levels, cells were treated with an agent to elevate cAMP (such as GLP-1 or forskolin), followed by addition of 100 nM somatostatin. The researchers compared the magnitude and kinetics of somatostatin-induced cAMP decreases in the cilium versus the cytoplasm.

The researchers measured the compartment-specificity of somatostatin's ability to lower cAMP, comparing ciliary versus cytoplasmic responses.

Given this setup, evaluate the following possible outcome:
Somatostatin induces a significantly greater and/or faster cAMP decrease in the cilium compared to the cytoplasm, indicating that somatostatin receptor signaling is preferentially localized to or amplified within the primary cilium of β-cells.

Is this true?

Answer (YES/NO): NO